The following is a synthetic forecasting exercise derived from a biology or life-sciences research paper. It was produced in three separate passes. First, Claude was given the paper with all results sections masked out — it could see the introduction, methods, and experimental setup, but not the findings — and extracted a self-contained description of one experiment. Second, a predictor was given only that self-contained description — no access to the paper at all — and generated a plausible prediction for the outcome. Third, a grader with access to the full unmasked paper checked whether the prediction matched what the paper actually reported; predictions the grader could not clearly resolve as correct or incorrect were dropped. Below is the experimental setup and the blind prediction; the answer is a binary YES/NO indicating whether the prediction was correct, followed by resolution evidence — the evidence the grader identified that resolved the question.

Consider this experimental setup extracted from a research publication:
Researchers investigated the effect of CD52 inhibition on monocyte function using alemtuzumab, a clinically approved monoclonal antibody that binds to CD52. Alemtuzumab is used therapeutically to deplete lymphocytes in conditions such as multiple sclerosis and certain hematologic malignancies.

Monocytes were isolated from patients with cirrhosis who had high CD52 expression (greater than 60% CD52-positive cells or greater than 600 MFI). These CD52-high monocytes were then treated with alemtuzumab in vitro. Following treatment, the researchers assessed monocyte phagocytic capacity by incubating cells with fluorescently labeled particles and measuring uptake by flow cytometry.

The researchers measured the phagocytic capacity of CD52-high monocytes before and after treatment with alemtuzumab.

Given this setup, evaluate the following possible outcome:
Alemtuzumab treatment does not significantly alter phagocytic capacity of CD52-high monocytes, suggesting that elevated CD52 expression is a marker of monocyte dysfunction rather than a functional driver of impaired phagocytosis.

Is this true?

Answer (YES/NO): NO